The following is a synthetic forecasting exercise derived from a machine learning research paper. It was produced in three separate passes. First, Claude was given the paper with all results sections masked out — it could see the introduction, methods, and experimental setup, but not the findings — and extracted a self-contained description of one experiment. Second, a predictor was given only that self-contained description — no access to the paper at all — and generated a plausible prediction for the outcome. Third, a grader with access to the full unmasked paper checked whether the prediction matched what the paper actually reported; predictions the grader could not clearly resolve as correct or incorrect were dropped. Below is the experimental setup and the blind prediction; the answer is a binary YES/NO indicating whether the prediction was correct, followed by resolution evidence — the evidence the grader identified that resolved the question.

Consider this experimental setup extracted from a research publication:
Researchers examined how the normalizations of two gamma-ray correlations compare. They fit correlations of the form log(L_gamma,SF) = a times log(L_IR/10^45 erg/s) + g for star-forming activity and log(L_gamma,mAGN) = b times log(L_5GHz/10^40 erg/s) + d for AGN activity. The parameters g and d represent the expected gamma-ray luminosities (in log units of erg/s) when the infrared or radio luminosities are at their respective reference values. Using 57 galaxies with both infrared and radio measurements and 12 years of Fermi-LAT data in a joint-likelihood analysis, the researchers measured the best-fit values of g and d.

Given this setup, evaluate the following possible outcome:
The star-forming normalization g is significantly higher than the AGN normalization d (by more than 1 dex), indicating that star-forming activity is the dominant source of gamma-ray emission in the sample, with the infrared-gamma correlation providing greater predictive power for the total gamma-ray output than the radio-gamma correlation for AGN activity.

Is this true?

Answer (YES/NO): NO